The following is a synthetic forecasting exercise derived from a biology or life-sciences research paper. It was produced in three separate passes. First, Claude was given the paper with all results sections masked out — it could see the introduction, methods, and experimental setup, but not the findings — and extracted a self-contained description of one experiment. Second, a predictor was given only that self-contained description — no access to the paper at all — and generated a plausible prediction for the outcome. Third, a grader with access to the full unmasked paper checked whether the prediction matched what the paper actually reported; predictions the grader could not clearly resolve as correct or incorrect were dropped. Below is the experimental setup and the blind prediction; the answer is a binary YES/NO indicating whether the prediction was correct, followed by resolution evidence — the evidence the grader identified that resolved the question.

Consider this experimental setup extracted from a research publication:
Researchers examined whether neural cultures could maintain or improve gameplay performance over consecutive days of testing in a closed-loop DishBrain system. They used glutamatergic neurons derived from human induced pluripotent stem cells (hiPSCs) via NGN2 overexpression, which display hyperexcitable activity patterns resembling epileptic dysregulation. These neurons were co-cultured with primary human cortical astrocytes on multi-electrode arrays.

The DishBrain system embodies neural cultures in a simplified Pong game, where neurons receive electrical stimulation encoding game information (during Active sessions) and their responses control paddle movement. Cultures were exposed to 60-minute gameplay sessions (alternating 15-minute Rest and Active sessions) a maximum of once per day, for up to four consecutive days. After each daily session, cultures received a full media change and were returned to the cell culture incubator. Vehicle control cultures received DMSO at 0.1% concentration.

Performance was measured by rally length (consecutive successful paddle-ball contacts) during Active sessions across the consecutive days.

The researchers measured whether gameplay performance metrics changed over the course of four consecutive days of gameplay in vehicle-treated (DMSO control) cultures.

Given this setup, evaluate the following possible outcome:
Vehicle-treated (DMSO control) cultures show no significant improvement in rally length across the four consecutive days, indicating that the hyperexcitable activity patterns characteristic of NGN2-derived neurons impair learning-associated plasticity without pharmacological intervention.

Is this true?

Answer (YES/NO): YES